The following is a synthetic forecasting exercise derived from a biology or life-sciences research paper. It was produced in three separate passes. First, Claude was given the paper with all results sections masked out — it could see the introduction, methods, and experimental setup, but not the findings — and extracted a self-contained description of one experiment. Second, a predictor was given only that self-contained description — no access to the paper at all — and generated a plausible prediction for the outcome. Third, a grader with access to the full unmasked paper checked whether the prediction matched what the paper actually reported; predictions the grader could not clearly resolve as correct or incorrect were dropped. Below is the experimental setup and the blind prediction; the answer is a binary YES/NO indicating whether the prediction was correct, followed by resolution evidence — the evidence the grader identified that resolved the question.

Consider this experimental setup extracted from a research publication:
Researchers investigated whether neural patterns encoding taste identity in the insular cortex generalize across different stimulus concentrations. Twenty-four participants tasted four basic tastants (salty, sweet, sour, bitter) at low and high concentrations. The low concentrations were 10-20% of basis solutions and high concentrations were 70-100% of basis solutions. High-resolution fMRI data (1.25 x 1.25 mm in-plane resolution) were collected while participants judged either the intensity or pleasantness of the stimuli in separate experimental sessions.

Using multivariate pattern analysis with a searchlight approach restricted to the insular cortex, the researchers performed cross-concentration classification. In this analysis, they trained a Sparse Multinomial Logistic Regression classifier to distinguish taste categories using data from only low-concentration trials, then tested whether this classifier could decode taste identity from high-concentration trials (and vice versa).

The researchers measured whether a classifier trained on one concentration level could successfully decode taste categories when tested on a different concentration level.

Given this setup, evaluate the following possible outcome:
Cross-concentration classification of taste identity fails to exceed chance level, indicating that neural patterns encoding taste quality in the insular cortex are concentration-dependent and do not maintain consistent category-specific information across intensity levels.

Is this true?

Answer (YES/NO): YES